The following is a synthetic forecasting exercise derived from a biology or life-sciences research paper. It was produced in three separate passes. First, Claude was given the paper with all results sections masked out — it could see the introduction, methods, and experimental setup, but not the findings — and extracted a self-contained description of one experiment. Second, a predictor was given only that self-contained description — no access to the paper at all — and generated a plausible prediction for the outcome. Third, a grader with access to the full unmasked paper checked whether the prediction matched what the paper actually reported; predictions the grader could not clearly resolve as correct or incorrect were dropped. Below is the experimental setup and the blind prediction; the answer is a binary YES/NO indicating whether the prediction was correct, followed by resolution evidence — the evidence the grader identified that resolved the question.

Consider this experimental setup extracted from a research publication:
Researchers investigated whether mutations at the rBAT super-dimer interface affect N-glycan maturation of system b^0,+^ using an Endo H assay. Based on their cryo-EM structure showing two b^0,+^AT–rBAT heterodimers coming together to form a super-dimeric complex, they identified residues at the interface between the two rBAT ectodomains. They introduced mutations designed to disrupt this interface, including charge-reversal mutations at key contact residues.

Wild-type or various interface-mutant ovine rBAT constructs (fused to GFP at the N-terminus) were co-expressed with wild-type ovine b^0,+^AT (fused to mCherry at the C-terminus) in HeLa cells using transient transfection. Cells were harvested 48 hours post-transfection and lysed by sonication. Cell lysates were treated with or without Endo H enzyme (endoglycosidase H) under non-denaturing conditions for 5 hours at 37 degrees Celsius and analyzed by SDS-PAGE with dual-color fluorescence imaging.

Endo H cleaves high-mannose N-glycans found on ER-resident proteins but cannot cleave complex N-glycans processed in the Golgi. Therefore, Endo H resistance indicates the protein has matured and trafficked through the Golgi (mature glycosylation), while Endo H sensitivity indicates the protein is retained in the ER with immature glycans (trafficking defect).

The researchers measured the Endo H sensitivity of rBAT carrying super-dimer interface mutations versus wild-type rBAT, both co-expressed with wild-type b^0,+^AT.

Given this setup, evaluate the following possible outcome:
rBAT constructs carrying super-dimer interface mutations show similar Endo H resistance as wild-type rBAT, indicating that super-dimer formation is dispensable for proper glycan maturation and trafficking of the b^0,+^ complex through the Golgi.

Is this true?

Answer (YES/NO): NO